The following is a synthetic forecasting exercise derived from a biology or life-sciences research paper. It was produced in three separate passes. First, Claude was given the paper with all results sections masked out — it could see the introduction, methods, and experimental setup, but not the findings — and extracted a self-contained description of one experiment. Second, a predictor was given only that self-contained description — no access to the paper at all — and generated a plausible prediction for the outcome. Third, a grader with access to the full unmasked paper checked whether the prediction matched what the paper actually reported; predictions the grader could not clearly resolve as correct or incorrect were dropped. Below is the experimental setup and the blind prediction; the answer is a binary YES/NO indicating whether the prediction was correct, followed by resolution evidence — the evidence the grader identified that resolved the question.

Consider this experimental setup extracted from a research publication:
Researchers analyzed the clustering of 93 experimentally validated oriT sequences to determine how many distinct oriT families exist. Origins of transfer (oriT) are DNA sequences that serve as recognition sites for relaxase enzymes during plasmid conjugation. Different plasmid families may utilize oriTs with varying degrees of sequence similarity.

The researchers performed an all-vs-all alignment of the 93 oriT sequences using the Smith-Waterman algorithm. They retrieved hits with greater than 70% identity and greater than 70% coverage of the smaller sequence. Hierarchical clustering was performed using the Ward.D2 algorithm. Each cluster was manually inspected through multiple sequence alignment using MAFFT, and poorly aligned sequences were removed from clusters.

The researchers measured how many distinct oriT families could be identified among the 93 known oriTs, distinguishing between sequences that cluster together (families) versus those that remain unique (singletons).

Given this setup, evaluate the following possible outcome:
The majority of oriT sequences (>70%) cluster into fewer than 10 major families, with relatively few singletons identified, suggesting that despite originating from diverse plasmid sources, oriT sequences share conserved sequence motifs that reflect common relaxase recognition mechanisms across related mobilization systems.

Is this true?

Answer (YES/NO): NO